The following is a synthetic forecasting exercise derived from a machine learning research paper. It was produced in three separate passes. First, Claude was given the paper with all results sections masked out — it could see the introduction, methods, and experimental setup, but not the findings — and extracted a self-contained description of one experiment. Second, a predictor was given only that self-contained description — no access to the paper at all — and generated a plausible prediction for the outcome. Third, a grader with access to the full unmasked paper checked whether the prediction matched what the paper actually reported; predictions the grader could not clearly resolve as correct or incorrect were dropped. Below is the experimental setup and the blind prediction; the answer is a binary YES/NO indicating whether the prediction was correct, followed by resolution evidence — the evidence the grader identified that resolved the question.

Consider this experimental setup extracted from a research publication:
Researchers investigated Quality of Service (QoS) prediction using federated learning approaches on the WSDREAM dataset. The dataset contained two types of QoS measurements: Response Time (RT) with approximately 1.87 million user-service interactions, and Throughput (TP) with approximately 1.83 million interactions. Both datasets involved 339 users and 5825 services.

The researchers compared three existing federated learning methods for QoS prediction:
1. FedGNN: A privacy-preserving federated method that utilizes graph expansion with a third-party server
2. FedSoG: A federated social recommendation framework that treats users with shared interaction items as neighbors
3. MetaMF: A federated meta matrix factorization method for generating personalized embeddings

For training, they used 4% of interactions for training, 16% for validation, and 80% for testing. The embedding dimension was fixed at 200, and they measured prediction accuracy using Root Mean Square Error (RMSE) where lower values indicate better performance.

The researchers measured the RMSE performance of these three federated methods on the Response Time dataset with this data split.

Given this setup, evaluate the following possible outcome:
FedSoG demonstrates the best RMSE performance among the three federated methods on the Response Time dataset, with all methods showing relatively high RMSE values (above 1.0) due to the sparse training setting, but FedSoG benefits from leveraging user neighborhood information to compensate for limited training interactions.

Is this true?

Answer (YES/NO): NO